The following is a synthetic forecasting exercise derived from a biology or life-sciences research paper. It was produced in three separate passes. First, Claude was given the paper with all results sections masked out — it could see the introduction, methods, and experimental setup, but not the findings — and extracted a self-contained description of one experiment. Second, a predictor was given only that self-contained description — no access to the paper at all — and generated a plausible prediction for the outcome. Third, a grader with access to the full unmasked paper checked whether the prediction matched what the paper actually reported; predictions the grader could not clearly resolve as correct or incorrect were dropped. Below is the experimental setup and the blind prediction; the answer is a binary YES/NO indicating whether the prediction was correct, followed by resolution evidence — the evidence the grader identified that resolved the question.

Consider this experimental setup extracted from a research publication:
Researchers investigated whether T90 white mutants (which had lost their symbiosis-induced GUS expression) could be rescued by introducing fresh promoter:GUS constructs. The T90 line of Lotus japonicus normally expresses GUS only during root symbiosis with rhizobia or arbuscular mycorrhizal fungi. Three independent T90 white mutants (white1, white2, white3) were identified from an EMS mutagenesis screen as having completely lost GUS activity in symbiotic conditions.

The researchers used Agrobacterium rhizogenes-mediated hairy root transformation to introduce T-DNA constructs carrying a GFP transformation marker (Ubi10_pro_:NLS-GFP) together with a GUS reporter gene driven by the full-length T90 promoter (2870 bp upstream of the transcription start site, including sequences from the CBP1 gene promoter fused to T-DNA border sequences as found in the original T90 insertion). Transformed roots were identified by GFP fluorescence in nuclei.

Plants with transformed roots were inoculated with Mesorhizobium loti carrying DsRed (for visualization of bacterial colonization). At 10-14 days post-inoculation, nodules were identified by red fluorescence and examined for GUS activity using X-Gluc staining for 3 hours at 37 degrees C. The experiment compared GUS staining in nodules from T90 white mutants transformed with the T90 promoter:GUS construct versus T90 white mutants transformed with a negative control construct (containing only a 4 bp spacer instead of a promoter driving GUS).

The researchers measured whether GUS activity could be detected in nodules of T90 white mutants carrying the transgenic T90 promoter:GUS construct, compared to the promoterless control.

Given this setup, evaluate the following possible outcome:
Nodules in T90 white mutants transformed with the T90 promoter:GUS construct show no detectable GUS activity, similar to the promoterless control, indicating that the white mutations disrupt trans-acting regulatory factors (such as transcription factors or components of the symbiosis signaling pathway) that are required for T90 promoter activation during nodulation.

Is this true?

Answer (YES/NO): NO